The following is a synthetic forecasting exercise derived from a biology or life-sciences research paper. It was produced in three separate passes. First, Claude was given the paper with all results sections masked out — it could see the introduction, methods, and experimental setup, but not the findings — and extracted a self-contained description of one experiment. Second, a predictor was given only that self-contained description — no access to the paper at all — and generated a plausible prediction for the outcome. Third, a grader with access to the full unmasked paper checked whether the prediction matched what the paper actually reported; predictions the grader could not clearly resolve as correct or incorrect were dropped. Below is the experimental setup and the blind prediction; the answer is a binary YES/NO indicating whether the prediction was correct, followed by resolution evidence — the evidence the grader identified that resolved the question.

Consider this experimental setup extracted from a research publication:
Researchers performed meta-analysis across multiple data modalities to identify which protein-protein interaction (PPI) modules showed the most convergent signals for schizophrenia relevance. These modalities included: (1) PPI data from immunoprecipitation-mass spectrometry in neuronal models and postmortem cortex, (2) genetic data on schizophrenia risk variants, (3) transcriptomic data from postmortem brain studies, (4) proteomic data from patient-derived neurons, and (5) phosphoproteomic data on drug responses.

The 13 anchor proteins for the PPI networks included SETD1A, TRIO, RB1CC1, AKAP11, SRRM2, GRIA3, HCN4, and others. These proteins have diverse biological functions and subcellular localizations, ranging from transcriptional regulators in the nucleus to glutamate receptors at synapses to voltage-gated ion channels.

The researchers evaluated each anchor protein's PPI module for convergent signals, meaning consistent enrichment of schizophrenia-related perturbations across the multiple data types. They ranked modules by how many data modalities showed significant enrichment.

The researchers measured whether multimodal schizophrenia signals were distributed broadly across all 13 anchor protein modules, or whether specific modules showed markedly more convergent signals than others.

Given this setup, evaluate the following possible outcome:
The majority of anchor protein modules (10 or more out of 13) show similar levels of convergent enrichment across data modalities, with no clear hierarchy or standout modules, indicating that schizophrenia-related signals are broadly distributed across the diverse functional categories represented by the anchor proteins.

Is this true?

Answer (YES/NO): NO